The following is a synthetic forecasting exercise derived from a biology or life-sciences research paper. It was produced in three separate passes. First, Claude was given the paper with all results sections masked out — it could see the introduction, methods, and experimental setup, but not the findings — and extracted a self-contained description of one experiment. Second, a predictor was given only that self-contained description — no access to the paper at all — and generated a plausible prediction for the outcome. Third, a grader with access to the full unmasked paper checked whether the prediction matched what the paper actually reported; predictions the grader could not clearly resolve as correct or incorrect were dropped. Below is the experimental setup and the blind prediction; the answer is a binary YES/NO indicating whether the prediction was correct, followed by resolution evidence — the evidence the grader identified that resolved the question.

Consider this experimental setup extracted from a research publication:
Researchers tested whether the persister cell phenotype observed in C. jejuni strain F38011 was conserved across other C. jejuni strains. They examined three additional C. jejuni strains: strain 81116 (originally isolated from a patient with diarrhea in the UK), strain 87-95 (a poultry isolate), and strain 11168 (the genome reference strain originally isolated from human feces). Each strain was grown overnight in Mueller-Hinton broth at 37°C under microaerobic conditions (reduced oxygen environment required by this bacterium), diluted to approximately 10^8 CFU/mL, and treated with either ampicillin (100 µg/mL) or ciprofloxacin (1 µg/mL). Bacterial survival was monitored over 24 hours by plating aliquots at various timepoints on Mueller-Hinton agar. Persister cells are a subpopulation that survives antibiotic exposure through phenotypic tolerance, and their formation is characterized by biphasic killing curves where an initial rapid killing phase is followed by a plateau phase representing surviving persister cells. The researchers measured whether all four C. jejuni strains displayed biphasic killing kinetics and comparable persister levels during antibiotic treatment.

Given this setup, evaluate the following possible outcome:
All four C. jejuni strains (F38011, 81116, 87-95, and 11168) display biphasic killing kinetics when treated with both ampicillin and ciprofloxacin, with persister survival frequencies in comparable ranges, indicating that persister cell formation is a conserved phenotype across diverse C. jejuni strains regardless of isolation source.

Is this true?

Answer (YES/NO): YES